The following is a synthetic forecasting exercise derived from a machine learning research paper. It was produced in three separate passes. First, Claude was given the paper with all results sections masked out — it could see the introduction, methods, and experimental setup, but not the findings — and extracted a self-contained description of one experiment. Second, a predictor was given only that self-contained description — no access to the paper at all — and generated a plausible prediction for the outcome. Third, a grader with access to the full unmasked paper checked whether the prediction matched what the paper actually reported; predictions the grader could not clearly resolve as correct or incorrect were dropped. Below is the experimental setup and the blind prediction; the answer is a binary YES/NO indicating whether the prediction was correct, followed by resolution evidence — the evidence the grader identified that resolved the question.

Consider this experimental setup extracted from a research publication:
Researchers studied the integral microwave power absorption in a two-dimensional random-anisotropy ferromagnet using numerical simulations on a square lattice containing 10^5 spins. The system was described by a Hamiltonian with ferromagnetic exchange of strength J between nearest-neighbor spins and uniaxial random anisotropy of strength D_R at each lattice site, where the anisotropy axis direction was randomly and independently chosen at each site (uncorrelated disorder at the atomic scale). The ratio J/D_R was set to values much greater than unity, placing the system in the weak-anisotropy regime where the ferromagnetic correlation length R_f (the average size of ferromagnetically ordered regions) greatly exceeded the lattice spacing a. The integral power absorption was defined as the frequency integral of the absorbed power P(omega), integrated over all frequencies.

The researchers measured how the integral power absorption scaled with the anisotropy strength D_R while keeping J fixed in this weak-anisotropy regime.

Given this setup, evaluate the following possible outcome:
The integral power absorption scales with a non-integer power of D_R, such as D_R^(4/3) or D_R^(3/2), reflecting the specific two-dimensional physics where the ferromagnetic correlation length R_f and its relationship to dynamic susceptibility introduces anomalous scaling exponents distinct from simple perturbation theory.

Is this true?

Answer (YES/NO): NO